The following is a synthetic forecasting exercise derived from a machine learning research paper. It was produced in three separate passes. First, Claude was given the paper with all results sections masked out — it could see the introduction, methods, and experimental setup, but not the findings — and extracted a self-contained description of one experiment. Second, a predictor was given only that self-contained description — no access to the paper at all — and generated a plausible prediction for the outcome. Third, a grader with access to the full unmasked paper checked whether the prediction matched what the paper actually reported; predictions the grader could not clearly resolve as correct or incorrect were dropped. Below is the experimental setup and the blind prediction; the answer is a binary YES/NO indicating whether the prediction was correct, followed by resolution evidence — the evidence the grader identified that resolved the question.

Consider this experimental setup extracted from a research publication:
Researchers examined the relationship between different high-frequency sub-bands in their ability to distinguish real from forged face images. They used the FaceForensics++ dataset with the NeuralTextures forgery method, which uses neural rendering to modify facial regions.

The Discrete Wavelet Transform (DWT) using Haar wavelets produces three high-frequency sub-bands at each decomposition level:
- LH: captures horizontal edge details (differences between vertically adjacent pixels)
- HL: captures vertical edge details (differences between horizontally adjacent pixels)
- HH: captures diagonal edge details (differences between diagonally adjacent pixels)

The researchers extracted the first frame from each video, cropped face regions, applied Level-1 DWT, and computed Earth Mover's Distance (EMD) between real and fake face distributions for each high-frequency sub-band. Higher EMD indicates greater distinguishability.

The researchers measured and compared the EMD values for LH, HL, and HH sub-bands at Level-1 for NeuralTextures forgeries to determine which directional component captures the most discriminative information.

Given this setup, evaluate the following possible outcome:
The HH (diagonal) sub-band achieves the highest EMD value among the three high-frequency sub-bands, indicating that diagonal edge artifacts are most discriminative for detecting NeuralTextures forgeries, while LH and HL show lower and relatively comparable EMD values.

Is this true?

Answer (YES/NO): NO